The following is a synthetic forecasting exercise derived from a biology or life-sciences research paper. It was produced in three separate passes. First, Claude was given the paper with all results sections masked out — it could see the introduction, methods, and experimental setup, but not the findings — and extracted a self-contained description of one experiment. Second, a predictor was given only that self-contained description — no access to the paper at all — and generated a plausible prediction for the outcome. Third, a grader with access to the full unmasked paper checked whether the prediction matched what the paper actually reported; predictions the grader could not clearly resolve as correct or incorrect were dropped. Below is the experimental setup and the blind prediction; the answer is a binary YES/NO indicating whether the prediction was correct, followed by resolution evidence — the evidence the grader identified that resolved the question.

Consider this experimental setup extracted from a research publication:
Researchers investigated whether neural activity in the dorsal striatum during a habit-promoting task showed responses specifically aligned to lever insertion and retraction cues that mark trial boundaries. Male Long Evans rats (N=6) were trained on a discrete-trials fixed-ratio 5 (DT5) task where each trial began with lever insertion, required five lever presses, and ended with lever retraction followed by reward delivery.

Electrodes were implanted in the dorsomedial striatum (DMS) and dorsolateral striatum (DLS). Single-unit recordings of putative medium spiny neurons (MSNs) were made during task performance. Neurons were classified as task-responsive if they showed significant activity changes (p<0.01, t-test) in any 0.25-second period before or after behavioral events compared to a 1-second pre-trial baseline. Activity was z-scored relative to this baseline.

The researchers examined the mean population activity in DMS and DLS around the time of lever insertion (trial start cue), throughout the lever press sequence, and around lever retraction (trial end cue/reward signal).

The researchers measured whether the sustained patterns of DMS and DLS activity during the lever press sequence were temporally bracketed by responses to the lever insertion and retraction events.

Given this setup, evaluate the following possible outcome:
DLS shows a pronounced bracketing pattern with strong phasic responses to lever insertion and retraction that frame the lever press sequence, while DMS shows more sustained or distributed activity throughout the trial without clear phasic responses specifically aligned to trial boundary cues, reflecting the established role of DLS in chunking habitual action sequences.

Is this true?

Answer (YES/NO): NO